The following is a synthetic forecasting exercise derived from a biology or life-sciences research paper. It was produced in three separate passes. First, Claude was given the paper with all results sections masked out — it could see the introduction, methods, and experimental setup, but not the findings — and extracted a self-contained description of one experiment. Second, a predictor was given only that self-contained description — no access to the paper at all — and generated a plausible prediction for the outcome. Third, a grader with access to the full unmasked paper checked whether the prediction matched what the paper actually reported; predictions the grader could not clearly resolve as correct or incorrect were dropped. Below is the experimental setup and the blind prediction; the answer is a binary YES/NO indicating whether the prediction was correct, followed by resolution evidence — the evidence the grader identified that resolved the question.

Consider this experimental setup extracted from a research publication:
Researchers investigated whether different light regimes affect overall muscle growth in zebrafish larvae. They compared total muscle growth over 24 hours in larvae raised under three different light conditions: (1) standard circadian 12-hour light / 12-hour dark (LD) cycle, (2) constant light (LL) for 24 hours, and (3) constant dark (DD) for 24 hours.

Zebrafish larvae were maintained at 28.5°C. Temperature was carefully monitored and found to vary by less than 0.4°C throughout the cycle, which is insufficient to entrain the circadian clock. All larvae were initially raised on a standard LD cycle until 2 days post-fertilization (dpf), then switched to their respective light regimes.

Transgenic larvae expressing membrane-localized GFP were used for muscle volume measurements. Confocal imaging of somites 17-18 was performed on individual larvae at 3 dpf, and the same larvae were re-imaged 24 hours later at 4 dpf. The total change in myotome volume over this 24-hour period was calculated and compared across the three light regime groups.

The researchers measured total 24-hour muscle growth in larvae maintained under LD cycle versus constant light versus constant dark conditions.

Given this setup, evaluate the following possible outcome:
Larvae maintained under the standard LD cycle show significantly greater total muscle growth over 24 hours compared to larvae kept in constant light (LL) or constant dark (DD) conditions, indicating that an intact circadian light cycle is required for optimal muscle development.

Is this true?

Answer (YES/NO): YES